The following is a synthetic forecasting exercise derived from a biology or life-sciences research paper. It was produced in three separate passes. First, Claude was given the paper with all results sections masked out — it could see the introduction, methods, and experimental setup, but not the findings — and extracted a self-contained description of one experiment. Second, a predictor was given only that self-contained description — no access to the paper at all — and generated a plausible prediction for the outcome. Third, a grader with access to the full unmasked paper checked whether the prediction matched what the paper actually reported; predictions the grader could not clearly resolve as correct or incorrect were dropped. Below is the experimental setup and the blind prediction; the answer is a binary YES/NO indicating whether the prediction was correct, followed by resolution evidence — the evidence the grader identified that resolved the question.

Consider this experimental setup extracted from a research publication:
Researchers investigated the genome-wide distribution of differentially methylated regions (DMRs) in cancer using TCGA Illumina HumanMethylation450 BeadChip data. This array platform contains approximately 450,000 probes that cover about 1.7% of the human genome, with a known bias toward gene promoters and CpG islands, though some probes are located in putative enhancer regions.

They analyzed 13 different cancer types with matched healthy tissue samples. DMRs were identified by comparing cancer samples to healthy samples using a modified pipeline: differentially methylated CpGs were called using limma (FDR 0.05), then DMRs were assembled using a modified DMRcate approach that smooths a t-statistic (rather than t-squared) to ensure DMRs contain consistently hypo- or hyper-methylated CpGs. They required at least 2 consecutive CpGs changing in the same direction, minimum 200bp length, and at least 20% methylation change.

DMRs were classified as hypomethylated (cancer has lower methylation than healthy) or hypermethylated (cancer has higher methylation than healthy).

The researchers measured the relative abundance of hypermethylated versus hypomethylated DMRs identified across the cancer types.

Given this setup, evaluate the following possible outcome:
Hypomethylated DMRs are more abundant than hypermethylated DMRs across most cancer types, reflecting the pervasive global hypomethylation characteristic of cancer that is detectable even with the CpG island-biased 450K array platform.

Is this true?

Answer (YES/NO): NO